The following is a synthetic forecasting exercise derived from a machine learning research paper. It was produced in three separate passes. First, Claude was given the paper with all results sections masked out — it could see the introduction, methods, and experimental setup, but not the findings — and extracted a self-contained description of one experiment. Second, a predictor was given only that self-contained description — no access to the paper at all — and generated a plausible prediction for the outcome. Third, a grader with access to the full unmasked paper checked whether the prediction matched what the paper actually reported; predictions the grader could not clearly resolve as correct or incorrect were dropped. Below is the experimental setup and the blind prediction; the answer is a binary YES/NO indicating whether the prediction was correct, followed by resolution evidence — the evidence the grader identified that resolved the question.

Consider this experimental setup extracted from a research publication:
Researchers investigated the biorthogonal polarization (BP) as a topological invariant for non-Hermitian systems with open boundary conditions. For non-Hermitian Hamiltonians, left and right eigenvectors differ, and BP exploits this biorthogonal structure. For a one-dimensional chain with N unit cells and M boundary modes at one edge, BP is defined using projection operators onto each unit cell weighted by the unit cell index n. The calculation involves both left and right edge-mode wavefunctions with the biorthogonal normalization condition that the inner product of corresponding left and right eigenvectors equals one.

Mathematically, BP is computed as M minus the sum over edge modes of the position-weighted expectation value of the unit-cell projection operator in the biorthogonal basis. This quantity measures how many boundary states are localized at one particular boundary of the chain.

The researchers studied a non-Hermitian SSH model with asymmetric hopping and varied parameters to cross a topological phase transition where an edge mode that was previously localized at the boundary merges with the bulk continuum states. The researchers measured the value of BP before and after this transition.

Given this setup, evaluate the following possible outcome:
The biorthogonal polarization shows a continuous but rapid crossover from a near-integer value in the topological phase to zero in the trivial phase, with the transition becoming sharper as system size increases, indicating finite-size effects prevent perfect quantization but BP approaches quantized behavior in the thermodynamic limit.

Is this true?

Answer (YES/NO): NO